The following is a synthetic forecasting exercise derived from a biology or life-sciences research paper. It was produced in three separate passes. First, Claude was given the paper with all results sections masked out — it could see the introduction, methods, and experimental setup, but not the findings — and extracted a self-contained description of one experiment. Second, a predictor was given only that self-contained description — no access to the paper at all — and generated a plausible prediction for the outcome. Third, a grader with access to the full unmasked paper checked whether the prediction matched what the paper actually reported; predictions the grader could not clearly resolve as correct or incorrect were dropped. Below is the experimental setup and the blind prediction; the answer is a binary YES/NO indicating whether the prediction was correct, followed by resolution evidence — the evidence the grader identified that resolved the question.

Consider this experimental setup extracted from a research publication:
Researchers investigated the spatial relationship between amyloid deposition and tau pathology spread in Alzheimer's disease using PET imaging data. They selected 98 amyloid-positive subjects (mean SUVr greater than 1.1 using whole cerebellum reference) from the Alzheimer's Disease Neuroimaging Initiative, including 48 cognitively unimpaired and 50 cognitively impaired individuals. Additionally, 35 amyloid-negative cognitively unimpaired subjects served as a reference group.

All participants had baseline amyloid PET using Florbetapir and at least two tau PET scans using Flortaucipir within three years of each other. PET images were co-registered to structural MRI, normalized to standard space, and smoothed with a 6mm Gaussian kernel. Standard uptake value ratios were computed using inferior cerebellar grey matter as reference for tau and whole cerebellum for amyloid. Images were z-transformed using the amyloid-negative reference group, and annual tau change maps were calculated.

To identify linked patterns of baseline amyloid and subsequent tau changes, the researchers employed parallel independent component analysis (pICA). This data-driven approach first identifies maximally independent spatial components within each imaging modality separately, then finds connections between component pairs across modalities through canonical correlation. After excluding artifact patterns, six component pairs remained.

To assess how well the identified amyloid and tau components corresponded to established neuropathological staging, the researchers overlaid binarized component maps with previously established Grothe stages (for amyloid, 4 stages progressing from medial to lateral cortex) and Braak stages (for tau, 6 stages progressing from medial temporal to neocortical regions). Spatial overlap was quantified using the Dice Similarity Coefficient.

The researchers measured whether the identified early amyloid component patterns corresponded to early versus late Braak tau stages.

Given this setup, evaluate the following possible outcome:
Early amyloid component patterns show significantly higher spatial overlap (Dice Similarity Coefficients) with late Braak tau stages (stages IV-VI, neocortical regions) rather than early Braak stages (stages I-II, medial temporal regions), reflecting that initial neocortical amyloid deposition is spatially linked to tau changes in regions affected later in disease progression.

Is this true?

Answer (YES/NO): NO